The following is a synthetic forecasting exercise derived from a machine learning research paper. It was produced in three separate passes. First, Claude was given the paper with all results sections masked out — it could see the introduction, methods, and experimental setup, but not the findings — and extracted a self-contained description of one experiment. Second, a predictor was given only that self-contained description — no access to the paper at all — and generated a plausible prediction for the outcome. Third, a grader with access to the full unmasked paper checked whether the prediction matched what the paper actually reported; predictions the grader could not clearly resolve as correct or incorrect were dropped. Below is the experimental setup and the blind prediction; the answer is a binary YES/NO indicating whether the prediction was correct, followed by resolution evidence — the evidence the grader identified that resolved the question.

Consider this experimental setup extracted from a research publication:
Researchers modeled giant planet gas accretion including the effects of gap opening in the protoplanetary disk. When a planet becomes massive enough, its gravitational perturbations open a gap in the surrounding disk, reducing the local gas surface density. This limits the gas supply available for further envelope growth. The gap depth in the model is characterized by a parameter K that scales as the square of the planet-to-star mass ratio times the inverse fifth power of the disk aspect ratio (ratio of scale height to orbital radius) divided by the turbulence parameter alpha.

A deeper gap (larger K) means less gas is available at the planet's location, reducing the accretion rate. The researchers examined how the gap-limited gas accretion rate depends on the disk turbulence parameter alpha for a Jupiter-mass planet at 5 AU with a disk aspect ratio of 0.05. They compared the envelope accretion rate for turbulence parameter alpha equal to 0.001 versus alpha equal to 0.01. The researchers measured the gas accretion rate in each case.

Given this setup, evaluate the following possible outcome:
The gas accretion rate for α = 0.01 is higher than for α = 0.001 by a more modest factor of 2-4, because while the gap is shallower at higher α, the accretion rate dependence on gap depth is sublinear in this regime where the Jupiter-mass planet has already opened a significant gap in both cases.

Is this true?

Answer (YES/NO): NO